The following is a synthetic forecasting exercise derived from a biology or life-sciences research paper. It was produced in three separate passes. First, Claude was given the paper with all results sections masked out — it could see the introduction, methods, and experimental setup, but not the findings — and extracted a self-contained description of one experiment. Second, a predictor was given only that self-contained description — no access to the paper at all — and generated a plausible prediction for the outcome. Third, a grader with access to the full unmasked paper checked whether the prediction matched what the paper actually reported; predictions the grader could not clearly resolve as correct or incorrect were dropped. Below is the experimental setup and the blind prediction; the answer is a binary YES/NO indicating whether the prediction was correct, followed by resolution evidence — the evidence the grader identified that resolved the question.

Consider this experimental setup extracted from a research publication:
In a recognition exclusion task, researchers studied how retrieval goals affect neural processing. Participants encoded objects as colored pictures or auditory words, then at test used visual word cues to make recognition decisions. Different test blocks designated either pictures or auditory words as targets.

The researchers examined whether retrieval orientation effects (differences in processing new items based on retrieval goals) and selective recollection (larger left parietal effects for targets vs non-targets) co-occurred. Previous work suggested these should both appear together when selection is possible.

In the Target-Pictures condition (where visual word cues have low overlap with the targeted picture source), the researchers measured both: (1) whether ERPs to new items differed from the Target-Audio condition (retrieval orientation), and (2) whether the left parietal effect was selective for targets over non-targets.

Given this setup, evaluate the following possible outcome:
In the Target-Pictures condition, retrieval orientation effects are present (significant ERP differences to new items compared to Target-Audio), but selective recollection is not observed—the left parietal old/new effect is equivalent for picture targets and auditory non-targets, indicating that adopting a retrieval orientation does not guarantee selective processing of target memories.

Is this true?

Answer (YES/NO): YES